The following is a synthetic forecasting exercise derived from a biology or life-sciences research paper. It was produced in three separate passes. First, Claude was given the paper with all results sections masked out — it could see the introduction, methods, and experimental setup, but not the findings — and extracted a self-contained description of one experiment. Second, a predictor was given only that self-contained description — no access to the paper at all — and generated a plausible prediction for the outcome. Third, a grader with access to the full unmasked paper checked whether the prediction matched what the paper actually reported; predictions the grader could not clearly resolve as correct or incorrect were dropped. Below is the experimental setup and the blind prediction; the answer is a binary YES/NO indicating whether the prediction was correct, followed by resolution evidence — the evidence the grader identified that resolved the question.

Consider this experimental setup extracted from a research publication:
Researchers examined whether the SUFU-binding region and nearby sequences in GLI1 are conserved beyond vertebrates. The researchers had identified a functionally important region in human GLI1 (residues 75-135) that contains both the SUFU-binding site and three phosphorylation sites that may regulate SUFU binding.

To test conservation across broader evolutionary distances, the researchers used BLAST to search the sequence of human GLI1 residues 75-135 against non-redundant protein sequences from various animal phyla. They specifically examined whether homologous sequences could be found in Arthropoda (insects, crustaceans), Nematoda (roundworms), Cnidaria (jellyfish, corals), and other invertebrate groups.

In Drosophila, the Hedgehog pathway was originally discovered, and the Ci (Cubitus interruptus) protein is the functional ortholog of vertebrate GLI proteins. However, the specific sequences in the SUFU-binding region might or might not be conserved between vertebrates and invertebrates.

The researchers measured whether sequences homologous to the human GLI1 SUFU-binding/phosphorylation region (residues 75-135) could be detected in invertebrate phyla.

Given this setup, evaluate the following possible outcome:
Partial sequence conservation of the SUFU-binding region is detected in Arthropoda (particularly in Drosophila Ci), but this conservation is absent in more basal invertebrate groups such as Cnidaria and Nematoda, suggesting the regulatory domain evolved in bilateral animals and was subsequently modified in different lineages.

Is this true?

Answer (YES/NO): NO